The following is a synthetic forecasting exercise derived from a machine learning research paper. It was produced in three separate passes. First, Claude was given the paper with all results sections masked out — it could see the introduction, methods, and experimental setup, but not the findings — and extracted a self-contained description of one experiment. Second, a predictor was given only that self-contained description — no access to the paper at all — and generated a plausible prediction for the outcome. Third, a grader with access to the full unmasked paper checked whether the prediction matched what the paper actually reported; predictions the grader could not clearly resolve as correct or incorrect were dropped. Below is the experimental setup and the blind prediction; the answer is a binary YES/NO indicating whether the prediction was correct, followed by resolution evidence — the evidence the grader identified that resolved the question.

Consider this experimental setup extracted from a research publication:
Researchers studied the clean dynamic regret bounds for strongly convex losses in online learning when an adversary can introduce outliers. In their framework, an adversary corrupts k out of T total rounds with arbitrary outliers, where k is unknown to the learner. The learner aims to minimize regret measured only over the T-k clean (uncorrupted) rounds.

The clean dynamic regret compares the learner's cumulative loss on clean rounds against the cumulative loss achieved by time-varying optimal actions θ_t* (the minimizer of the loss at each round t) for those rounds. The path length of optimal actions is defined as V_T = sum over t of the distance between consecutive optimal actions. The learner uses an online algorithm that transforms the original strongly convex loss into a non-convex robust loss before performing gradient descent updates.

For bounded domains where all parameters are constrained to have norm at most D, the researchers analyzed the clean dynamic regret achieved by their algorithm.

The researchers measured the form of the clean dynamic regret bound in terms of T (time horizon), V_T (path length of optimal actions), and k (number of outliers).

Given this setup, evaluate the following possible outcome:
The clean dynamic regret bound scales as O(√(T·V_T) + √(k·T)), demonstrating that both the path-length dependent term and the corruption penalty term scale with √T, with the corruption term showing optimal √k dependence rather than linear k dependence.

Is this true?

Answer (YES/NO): NO